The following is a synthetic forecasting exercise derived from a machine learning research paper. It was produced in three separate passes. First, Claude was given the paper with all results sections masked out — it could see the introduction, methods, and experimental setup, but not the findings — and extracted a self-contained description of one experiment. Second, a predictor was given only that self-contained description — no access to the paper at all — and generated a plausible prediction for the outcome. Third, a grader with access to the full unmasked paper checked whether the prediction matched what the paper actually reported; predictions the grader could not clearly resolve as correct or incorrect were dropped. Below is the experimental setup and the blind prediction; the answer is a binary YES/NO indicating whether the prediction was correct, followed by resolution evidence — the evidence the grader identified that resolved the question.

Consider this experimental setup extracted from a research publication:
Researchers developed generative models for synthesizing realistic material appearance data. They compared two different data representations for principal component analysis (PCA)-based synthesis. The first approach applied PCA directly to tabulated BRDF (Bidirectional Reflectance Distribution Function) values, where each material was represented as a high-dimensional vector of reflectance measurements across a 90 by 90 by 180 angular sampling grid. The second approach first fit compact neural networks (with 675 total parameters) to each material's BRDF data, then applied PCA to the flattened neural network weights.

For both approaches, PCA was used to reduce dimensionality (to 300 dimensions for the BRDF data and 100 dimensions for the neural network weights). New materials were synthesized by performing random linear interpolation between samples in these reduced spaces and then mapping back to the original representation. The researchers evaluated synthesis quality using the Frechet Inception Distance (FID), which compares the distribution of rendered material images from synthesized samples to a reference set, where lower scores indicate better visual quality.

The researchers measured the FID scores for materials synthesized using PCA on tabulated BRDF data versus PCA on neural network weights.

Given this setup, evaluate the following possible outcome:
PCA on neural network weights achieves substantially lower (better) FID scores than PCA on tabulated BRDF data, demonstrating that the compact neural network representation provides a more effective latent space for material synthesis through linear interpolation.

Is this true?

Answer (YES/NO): NO